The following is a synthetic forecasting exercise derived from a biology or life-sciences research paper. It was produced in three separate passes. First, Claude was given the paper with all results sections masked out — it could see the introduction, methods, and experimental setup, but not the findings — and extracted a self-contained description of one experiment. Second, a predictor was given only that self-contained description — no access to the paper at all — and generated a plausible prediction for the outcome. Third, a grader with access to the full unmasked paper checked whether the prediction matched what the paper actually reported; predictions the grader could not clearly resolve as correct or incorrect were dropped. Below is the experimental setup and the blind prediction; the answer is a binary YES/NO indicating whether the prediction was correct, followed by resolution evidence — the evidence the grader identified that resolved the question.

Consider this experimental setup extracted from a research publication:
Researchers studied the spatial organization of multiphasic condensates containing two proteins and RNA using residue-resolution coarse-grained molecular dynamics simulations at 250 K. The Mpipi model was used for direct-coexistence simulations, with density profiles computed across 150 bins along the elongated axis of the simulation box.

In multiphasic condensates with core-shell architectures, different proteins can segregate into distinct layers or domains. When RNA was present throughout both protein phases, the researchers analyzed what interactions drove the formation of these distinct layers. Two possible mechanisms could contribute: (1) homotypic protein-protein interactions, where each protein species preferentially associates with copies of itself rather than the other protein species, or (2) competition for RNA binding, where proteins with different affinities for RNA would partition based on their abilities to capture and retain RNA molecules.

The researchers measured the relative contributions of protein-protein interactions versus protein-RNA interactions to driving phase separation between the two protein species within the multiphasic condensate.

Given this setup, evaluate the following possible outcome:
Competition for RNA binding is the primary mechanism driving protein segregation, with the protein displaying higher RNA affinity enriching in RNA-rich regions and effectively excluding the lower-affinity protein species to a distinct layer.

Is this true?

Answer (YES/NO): YES